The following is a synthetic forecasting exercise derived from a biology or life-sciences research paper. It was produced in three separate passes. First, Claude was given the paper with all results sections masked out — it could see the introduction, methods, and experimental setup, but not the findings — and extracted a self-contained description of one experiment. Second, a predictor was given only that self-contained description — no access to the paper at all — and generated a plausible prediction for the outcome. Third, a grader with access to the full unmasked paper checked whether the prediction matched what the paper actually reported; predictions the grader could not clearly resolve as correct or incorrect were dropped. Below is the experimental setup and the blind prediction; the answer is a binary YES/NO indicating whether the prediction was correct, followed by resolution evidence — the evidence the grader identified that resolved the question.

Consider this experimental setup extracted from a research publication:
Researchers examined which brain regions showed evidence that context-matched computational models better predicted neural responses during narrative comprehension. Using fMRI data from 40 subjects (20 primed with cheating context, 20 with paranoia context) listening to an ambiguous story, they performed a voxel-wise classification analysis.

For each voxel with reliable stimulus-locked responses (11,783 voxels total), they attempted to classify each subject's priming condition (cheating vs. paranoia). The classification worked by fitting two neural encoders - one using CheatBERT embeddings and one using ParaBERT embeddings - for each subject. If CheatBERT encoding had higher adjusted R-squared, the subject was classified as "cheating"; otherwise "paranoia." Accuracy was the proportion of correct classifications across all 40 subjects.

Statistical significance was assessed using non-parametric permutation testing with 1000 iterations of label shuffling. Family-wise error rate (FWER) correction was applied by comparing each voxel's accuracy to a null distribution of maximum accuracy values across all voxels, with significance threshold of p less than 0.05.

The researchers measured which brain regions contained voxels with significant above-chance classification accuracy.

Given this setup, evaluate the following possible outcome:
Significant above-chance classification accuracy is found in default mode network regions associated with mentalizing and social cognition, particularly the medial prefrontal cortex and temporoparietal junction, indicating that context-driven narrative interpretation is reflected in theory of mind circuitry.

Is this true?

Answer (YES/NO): NO